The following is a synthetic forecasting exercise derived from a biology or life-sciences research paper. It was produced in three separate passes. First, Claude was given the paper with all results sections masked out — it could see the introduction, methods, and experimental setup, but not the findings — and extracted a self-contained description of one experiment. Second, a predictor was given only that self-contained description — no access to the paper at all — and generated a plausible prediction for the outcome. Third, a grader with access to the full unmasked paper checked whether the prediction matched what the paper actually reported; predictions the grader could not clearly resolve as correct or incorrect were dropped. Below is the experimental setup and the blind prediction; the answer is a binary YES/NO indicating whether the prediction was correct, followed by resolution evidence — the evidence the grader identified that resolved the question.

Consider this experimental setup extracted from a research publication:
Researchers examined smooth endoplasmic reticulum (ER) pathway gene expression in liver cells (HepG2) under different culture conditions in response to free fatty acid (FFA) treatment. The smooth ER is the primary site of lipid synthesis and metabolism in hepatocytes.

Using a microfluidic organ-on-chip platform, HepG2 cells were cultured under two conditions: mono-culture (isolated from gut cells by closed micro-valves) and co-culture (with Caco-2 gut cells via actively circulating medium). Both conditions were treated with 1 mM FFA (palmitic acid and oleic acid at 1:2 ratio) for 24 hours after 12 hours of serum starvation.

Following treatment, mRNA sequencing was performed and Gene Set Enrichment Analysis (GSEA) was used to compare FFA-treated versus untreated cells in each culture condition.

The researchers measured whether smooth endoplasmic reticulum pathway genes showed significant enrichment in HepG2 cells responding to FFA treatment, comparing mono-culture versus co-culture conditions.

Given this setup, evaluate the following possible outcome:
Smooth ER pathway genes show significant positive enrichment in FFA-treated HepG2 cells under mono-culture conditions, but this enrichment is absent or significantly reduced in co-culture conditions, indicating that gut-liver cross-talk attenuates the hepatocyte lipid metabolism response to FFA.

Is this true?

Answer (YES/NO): NO